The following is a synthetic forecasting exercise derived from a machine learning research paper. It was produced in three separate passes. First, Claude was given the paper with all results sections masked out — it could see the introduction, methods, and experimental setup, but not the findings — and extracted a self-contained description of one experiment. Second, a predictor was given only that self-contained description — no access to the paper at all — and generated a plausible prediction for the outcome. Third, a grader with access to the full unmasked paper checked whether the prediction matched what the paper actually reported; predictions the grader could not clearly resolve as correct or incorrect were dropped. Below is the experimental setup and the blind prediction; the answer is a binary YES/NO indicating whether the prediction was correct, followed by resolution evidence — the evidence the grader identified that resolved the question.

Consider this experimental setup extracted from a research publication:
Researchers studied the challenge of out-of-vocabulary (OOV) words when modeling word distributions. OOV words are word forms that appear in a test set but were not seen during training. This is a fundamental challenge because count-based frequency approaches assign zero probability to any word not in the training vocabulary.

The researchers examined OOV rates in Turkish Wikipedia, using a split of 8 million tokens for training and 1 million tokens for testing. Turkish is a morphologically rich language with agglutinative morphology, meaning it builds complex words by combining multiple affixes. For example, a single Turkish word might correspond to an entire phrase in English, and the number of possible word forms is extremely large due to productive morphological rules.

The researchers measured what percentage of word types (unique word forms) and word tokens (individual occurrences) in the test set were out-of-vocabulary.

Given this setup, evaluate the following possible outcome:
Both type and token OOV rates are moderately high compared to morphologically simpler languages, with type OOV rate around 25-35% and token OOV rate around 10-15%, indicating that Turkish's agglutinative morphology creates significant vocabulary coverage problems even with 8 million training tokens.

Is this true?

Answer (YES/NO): NO